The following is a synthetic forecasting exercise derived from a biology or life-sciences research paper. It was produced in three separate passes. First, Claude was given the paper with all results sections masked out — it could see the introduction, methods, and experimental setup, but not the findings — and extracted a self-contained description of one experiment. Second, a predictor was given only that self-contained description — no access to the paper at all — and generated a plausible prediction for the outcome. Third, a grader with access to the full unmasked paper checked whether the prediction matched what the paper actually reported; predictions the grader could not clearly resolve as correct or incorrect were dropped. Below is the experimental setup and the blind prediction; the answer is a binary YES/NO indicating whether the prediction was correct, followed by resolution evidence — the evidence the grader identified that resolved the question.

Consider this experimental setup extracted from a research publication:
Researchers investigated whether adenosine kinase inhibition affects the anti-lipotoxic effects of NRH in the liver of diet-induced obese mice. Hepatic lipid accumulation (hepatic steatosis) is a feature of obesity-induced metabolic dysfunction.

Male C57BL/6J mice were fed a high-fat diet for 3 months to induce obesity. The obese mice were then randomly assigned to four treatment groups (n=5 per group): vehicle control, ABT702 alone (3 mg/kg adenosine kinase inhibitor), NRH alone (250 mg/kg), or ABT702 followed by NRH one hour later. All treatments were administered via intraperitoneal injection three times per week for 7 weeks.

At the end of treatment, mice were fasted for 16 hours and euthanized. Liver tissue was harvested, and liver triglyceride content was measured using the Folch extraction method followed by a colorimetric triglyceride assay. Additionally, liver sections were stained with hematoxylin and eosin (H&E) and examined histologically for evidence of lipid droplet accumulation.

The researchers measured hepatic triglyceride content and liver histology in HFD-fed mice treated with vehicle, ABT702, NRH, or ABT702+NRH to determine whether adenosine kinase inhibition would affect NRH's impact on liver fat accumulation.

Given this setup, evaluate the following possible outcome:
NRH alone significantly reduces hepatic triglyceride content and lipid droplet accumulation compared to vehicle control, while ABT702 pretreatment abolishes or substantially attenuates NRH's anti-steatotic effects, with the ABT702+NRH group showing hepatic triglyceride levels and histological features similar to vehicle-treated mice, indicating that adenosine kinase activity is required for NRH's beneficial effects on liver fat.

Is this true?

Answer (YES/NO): NO